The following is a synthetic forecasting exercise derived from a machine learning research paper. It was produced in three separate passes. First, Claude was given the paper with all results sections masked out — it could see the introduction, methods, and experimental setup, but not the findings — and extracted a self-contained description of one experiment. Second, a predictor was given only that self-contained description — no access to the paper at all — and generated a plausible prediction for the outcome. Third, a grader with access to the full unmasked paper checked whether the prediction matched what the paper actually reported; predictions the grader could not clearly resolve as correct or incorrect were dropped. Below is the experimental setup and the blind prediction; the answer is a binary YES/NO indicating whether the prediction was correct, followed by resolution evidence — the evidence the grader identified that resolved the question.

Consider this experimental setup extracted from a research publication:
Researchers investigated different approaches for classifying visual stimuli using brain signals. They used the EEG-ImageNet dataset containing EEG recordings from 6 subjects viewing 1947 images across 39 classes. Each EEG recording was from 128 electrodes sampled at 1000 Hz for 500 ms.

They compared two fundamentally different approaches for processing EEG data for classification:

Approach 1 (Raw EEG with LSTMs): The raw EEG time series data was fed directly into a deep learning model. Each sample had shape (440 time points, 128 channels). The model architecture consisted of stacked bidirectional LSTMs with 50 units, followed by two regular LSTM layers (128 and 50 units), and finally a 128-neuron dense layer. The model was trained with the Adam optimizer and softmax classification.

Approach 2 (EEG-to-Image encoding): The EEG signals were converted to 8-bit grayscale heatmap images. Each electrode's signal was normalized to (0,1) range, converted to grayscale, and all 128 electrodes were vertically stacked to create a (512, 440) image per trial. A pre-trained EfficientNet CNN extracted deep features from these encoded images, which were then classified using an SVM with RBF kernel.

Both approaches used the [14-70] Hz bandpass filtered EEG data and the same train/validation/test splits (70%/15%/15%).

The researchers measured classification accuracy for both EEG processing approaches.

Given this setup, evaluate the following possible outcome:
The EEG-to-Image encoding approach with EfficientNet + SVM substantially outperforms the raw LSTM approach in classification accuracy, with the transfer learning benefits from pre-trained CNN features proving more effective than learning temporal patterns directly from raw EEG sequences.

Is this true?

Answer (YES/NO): YES